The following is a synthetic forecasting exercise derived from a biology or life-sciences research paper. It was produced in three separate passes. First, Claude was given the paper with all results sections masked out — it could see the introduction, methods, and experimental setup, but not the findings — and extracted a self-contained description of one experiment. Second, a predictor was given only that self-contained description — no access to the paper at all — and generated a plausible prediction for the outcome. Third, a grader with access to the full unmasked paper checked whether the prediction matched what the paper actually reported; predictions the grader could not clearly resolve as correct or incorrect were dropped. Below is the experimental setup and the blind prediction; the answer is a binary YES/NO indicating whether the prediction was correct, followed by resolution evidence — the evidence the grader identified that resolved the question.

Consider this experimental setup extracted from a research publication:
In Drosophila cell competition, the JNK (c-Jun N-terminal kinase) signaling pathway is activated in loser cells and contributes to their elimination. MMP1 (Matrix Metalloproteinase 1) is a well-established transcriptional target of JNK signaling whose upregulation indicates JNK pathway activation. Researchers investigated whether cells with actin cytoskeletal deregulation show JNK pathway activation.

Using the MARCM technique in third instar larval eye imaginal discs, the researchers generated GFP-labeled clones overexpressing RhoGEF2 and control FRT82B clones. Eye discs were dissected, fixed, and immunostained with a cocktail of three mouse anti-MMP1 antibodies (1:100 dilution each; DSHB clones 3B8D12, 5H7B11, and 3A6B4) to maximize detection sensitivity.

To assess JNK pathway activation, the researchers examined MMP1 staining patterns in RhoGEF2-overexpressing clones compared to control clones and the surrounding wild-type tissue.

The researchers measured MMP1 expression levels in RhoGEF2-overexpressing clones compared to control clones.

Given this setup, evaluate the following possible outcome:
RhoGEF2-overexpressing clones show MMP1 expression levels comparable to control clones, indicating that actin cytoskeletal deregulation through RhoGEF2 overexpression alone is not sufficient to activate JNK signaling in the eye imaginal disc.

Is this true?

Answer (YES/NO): NO